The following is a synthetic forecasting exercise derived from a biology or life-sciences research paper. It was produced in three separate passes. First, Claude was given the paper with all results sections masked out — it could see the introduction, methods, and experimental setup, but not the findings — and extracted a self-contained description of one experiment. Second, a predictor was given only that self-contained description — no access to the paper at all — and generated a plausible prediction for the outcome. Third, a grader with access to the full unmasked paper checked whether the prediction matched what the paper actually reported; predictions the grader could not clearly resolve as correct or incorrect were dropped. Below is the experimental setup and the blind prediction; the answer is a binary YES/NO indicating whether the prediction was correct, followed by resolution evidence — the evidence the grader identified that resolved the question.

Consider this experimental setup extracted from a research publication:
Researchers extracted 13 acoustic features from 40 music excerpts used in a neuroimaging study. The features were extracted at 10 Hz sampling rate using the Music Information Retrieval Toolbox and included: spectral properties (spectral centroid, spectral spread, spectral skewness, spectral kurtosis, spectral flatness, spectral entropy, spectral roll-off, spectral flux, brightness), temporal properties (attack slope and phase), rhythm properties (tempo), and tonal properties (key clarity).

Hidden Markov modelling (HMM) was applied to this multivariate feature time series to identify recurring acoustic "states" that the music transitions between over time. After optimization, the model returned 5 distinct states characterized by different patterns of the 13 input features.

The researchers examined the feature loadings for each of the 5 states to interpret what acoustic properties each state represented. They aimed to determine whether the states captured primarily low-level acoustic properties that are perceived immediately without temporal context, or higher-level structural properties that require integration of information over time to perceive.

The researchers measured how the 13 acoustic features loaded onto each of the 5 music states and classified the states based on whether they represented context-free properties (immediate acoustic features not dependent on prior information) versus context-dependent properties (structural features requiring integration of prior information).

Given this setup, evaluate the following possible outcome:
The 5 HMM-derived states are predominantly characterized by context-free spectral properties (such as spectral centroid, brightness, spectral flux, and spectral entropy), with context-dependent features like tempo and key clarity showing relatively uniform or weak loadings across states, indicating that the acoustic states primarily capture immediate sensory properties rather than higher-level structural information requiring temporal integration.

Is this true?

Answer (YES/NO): NO